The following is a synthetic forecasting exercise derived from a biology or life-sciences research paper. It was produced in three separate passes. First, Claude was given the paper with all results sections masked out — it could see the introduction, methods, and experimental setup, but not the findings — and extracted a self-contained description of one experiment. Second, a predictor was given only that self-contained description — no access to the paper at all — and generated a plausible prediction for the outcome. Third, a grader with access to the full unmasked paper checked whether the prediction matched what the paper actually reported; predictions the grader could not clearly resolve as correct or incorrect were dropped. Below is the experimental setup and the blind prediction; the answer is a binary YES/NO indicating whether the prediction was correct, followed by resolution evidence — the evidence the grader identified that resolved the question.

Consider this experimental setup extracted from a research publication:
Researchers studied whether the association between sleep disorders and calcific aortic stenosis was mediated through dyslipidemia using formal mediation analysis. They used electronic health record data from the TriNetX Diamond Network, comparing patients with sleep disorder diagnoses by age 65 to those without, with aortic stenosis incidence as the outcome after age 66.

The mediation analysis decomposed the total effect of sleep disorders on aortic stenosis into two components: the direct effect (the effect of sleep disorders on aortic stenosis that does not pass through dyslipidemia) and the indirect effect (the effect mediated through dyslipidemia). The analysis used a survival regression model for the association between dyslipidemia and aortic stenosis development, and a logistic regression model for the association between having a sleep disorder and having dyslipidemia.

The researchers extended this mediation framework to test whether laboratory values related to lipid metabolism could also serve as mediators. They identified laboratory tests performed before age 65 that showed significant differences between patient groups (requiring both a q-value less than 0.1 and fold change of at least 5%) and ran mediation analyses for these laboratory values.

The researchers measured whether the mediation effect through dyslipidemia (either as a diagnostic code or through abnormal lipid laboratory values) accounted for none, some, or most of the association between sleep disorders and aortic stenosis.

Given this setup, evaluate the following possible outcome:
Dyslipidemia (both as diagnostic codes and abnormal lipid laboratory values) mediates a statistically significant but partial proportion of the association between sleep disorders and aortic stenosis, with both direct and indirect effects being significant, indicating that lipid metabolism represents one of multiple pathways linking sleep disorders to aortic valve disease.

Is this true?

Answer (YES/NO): YES